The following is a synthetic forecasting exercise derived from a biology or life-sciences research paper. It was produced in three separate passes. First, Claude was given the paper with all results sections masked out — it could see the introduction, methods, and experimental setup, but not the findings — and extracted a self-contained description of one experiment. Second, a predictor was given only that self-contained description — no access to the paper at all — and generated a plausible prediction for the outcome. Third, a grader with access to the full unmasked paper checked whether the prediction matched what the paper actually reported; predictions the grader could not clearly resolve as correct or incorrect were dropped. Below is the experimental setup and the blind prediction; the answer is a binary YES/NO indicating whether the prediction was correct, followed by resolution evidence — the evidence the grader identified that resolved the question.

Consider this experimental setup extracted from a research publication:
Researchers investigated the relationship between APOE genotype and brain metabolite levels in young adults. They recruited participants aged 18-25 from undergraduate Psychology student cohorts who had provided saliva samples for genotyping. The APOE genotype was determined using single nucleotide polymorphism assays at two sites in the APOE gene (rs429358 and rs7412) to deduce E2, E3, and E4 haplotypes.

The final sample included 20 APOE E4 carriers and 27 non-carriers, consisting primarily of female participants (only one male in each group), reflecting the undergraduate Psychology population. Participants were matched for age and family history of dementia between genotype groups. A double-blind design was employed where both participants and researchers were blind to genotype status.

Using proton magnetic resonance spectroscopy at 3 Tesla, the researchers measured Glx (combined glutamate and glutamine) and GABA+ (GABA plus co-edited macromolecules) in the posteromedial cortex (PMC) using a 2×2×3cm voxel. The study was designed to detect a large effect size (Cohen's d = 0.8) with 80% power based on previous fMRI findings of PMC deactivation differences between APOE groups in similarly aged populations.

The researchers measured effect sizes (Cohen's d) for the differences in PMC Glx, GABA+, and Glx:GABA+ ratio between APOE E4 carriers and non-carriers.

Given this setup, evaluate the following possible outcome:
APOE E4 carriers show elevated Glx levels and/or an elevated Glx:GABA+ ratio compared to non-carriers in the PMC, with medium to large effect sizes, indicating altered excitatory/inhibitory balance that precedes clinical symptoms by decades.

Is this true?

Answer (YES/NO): NO